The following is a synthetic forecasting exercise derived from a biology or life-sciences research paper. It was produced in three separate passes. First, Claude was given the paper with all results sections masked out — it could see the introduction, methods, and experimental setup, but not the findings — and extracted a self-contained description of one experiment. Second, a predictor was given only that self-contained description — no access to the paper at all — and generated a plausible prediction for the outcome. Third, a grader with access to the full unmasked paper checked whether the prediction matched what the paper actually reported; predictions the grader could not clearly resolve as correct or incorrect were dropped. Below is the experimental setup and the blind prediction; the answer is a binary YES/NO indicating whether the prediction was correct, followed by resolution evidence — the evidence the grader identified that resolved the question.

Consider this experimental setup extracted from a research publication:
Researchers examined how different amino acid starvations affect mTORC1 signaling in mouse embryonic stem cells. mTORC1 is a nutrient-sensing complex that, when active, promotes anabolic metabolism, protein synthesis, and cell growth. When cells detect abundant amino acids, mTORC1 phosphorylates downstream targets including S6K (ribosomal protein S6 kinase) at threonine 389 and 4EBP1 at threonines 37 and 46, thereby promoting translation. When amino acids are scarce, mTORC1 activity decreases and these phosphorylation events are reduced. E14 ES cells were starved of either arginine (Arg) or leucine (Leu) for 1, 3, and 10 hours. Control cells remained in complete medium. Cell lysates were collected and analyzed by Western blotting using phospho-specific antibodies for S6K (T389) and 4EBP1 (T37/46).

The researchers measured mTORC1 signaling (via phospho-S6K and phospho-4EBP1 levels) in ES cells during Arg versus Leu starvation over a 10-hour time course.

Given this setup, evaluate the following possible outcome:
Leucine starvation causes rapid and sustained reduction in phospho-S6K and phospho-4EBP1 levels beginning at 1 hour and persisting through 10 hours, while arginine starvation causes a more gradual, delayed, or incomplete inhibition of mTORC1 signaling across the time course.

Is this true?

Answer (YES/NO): NO